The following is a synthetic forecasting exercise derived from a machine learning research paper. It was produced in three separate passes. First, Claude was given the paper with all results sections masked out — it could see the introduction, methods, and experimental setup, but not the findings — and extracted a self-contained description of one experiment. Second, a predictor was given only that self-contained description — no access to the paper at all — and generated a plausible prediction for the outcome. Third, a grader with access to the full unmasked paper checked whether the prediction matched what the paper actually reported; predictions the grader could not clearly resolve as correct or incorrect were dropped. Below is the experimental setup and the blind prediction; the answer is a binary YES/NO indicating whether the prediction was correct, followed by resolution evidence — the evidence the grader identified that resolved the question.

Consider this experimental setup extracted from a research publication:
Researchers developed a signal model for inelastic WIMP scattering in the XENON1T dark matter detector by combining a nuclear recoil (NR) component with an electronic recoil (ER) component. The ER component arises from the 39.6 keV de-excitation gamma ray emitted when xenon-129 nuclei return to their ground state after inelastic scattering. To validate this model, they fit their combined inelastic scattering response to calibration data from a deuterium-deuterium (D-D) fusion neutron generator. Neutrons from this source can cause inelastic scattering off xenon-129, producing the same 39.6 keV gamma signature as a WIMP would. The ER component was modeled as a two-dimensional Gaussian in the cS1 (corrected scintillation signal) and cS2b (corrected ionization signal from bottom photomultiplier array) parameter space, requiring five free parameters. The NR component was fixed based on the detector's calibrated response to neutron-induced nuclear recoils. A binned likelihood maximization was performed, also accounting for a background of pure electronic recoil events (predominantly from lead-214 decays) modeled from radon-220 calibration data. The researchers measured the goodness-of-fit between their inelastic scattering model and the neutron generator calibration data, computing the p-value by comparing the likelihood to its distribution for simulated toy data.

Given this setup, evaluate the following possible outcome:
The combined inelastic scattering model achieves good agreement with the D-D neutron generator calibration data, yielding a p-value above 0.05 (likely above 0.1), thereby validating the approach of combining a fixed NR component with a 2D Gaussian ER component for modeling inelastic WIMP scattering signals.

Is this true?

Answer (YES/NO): YES